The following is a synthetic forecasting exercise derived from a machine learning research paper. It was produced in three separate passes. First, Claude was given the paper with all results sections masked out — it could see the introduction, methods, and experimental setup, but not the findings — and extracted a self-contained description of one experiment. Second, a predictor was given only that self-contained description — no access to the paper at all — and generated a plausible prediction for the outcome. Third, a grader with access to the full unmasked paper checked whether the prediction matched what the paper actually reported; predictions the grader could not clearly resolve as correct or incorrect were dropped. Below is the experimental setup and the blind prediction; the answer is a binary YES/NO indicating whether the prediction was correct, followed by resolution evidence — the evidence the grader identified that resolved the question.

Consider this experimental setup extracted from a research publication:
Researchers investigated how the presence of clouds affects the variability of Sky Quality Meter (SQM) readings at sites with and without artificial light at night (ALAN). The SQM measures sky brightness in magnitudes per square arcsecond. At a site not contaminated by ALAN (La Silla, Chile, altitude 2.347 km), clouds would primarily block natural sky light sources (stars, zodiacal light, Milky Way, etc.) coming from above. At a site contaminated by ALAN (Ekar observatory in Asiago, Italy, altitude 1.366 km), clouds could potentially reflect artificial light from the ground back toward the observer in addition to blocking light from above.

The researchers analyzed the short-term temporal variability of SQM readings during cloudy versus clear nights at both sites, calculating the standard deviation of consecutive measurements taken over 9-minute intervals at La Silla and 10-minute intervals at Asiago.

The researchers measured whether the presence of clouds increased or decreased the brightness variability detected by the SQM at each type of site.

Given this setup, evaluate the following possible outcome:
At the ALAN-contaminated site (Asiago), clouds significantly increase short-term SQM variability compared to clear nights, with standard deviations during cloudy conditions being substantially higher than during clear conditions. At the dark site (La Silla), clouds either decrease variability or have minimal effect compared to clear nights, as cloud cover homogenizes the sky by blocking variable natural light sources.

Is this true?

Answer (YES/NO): NO